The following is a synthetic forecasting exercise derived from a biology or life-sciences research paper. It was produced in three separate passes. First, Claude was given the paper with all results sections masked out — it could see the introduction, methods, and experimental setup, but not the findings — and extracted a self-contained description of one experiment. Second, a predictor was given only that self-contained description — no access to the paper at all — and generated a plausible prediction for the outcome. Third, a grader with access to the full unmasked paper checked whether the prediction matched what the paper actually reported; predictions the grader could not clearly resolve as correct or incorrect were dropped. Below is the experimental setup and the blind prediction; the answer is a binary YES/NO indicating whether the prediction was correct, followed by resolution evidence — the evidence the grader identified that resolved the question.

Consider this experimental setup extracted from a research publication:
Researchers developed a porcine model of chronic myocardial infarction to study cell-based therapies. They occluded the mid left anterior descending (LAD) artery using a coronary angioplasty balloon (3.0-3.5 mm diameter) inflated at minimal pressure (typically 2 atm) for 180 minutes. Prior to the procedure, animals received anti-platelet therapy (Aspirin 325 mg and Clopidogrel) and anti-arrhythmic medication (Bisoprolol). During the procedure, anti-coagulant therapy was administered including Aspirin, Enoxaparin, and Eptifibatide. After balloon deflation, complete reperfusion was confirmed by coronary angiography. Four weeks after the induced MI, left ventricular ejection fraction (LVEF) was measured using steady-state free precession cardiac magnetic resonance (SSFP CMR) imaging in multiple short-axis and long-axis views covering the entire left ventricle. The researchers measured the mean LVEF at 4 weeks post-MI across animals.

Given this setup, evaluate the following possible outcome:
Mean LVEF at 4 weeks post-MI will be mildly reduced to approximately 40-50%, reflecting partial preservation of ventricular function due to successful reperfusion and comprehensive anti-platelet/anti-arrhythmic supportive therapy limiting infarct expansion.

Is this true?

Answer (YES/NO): NO